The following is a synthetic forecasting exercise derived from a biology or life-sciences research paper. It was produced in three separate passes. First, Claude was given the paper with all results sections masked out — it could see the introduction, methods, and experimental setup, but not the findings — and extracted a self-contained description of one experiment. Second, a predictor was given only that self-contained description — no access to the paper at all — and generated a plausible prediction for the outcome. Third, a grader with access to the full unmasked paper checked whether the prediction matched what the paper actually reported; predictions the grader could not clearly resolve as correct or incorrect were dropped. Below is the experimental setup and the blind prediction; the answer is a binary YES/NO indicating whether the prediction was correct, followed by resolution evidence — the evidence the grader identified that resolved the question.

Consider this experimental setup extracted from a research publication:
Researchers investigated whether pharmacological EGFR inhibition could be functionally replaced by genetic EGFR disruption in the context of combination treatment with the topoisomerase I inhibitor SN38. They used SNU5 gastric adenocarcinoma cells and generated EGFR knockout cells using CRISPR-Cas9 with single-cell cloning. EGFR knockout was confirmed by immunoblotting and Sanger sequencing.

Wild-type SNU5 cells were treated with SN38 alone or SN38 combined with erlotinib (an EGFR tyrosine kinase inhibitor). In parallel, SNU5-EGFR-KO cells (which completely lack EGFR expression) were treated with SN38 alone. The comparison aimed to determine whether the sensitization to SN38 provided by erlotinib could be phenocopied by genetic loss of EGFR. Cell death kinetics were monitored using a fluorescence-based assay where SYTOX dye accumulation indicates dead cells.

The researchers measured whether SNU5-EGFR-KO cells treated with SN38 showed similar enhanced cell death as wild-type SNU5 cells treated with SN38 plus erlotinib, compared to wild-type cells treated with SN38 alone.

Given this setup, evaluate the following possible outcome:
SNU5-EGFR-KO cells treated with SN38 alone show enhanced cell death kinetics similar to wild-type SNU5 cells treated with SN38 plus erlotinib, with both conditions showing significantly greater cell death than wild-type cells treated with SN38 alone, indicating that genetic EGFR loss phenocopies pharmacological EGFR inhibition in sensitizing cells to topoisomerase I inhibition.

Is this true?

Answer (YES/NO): NO